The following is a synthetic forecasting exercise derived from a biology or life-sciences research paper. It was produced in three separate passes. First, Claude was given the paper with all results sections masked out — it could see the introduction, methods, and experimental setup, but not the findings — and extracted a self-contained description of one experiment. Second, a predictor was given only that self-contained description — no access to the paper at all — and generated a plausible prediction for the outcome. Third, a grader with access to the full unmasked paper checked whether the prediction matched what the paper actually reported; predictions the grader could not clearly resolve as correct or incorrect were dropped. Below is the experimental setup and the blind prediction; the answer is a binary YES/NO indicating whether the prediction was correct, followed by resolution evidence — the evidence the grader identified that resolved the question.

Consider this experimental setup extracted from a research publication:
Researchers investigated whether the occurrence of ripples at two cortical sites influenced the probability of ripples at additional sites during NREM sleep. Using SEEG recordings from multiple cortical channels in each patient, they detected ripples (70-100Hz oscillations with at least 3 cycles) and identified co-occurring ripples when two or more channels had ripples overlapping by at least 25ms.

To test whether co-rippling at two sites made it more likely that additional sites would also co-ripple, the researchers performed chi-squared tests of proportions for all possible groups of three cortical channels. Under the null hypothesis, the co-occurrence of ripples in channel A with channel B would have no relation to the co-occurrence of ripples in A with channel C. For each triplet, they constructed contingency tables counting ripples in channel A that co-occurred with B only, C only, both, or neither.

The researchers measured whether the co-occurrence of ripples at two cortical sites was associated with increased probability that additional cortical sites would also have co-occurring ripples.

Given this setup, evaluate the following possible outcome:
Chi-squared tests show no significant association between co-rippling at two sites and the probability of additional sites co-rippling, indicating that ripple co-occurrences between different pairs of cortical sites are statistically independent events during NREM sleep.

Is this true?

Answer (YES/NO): NO